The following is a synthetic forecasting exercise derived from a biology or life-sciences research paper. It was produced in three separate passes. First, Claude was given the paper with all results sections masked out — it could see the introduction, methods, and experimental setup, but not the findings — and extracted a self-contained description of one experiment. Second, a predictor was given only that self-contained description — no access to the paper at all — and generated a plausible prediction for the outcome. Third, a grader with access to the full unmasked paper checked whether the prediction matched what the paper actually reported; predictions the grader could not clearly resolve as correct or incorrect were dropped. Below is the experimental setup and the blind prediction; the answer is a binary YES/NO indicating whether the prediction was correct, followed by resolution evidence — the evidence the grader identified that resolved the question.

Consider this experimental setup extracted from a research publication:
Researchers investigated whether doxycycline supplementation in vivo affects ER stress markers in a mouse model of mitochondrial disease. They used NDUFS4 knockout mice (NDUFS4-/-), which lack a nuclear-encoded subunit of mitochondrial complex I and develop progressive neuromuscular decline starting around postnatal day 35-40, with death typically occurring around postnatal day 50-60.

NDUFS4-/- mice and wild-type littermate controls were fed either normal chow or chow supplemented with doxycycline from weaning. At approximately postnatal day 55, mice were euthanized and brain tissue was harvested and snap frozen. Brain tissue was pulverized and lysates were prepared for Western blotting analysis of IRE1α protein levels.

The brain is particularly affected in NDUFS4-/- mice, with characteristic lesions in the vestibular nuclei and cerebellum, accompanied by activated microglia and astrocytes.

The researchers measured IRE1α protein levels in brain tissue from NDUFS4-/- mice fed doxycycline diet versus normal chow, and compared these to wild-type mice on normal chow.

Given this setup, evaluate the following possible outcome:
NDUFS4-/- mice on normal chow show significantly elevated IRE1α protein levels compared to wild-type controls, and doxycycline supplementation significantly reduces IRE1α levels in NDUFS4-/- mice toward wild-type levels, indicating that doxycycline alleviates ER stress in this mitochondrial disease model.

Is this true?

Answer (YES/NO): YES